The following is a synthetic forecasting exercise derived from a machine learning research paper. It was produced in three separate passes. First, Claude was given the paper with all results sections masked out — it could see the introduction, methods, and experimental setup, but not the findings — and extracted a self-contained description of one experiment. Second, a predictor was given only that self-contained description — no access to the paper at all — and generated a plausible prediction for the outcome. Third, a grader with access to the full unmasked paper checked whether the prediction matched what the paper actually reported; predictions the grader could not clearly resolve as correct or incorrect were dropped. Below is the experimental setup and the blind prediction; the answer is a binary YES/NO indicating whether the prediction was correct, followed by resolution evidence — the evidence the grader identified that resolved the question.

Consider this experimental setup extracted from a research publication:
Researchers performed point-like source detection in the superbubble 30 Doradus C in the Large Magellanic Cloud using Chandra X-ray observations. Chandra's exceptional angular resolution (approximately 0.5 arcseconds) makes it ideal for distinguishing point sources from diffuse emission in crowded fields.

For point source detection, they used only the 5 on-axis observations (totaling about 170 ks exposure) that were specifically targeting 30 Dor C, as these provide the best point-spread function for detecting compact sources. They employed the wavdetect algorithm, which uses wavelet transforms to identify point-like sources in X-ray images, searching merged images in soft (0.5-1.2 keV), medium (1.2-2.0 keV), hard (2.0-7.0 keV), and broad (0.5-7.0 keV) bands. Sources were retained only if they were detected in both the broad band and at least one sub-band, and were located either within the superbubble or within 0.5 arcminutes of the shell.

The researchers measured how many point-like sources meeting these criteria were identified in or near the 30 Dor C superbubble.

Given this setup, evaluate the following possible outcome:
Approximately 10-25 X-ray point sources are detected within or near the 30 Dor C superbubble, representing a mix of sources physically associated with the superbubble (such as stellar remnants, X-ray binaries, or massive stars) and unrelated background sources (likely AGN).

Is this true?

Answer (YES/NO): YES